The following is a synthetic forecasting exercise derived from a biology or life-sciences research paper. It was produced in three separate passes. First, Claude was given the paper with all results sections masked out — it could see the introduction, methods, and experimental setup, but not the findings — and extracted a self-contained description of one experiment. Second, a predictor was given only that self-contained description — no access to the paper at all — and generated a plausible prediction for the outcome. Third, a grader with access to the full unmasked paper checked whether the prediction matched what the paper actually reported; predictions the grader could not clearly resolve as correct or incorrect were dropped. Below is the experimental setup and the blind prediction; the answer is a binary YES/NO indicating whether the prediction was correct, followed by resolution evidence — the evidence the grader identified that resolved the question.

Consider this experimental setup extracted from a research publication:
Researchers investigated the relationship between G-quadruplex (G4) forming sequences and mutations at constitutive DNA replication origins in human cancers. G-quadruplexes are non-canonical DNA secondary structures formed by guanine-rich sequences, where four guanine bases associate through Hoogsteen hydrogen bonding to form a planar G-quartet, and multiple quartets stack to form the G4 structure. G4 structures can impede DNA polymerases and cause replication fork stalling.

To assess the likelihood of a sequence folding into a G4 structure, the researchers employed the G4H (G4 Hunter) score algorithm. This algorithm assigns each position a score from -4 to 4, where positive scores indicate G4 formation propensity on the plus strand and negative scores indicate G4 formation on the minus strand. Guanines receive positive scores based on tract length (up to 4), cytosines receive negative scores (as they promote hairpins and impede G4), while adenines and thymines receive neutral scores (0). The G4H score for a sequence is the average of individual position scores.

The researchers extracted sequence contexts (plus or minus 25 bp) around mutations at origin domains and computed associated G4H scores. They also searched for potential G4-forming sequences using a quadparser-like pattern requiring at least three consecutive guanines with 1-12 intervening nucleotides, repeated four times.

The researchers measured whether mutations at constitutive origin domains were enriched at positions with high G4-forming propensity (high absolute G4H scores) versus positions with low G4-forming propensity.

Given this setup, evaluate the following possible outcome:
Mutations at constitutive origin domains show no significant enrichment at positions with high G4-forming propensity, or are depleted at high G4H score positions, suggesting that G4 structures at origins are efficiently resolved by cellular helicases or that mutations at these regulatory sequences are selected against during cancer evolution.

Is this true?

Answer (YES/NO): NO